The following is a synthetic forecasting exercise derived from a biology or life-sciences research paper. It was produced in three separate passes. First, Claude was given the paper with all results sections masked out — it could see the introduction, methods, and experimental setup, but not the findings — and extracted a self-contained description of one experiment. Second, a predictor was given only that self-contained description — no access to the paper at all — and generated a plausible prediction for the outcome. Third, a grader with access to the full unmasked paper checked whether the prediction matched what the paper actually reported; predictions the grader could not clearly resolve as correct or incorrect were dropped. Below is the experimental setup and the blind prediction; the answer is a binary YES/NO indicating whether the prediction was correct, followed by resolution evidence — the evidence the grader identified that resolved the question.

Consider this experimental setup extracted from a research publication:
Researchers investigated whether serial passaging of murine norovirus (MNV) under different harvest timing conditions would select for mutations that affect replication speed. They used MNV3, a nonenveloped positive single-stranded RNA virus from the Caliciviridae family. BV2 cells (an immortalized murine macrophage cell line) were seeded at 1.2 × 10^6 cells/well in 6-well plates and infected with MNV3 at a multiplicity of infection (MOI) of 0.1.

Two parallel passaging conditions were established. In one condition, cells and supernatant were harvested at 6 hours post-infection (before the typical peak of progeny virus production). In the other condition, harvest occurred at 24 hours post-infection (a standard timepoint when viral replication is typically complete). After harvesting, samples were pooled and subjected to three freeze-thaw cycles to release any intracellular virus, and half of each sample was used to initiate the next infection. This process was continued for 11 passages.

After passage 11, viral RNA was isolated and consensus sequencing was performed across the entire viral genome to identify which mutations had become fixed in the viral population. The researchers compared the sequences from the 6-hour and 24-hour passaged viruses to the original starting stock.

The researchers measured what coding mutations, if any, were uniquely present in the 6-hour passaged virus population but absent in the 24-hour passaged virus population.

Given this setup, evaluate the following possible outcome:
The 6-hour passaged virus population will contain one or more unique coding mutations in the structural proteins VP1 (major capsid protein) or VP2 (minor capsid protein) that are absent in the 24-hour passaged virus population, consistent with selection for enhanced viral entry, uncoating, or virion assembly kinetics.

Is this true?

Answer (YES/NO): NO